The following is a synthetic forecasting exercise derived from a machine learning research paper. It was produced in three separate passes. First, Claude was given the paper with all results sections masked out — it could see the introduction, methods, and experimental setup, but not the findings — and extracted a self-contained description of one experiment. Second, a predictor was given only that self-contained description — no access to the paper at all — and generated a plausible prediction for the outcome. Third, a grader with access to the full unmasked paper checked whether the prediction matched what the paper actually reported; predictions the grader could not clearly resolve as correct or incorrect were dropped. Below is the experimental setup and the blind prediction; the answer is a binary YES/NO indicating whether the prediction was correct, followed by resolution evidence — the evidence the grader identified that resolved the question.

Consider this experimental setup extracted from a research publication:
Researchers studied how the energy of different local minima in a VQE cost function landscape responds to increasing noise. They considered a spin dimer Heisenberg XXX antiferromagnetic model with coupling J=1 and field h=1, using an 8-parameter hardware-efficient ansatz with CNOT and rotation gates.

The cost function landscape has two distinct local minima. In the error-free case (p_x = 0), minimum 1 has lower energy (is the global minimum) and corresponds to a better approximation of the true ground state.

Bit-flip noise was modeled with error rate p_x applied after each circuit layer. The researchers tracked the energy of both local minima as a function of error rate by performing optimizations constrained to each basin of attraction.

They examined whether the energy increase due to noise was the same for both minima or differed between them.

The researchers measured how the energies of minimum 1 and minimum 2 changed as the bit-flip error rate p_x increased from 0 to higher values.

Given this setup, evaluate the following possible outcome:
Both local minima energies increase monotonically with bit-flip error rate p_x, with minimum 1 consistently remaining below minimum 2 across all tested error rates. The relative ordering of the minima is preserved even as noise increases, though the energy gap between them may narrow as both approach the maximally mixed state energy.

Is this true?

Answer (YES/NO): NO